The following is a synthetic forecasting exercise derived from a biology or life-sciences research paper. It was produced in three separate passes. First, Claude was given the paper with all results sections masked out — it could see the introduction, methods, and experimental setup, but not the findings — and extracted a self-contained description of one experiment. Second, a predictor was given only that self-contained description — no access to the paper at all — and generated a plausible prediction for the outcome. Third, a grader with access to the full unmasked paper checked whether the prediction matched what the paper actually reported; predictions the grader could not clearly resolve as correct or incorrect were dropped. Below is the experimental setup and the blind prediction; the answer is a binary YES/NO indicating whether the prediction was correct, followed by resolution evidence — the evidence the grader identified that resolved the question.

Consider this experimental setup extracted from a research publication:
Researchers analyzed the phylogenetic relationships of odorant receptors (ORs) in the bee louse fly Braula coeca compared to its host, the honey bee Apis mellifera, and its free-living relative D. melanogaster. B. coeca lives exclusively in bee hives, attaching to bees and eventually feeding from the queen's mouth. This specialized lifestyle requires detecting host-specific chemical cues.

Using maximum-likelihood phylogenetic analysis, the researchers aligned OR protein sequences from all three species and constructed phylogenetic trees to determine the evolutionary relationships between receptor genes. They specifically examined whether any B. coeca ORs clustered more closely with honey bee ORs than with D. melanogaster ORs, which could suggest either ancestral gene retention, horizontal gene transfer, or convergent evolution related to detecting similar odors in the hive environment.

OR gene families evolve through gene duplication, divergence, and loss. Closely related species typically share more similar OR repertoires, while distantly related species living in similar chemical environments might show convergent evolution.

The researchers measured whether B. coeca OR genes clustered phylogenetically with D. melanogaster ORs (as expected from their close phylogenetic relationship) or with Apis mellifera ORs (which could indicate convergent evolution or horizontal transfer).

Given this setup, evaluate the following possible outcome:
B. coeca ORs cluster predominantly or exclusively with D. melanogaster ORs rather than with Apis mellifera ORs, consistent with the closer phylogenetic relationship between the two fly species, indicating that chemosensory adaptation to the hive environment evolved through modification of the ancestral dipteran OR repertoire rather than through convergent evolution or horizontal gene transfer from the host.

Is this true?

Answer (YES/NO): YES